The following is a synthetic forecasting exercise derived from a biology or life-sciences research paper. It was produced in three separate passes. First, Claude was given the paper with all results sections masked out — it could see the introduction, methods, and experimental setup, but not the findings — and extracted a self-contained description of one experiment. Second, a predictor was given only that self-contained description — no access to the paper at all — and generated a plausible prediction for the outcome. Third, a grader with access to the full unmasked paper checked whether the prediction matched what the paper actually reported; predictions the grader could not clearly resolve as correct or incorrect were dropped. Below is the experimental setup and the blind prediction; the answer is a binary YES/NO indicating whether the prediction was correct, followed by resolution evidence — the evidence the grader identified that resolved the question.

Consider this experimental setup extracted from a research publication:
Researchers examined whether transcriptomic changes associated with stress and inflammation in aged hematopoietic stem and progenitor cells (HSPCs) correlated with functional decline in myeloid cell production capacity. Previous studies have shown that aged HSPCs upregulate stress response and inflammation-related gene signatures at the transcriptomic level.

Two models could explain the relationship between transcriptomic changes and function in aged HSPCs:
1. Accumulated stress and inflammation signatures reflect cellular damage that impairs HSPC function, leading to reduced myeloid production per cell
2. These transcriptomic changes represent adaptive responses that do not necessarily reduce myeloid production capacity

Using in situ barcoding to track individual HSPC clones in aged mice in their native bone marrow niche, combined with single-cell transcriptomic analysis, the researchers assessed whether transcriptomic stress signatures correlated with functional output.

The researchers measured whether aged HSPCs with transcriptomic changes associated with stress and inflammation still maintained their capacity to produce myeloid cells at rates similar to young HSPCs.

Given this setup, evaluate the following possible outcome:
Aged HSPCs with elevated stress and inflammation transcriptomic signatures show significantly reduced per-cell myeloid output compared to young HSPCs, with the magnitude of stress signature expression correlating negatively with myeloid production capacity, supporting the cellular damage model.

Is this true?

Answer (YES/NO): NO